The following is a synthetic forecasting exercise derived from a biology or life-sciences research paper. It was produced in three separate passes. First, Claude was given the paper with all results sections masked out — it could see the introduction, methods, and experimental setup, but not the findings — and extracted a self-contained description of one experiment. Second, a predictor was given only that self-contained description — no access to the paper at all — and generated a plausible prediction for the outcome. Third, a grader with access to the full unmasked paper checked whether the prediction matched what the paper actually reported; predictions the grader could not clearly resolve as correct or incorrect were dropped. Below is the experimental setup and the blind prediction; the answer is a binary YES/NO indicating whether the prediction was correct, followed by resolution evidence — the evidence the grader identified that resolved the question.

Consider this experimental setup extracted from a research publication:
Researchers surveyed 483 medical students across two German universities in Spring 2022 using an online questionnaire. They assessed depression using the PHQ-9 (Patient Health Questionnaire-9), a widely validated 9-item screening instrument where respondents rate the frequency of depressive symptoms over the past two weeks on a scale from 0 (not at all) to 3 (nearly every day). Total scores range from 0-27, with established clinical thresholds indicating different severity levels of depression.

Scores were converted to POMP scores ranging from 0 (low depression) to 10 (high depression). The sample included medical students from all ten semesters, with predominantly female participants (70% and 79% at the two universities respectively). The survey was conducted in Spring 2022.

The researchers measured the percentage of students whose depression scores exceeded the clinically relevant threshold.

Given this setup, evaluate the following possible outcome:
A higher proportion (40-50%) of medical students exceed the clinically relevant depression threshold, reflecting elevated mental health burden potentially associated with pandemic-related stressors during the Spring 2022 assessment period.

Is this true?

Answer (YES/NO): NO